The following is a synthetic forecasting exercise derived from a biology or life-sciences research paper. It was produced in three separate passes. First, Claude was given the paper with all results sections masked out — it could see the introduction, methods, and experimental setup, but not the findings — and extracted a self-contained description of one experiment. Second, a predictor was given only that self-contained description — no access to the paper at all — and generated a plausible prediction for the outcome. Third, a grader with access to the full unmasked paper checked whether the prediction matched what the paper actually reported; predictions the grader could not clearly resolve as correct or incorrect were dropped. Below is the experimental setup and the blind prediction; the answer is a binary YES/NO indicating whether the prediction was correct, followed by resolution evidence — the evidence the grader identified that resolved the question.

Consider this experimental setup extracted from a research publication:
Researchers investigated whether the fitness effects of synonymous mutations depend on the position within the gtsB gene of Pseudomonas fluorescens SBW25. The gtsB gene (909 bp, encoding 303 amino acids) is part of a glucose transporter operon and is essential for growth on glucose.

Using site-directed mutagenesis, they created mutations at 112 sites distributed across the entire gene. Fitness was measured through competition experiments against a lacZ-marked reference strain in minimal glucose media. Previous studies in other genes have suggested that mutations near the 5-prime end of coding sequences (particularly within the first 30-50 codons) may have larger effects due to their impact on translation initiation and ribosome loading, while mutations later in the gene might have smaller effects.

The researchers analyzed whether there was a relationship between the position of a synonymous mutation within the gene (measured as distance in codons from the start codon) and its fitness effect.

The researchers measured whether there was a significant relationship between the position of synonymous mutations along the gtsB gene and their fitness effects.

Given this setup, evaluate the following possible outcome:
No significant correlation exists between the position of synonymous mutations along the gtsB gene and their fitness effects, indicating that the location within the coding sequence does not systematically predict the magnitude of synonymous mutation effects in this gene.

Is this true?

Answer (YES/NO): YES